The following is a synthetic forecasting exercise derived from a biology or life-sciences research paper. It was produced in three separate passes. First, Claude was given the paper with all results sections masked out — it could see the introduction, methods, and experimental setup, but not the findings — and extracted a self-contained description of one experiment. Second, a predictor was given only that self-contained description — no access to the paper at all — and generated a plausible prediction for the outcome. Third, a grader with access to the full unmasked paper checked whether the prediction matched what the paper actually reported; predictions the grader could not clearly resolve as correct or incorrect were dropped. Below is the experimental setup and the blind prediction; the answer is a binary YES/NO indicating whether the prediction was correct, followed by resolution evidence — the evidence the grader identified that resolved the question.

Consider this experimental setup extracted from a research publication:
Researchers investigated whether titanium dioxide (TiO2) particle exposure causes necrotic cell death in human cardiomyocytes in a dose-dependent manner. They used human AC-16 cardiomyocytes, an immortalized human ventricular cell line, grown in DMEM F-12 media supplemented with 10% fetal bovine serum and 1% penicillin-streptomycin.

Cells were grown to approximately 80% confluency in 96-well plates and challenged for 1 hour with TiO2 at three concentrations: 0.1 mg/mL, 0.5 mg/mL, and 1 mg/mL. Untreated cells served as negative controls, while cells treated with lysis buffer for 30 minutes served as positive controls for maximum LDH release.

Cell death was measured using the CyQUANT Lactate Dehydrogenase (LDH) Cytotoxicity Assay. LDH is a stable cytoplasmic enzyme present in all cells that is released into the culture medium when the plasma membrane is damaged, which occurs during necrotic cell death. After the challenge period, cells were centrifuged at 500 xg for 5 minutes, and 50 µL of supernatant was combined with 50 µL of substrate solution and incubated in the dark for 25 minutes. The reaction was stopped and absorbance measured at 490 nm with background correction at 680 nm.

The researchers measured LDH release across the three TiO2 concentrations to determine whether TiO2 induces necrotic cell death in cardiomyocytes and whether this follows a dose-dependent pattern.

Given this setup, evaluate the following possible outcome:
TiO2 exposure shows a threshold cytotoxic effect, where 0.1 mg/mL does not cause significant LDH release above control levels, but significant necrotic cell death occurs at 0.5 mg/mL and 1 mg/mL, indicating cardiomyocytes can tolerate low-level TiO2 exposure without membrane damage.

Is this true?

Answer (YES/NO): NO